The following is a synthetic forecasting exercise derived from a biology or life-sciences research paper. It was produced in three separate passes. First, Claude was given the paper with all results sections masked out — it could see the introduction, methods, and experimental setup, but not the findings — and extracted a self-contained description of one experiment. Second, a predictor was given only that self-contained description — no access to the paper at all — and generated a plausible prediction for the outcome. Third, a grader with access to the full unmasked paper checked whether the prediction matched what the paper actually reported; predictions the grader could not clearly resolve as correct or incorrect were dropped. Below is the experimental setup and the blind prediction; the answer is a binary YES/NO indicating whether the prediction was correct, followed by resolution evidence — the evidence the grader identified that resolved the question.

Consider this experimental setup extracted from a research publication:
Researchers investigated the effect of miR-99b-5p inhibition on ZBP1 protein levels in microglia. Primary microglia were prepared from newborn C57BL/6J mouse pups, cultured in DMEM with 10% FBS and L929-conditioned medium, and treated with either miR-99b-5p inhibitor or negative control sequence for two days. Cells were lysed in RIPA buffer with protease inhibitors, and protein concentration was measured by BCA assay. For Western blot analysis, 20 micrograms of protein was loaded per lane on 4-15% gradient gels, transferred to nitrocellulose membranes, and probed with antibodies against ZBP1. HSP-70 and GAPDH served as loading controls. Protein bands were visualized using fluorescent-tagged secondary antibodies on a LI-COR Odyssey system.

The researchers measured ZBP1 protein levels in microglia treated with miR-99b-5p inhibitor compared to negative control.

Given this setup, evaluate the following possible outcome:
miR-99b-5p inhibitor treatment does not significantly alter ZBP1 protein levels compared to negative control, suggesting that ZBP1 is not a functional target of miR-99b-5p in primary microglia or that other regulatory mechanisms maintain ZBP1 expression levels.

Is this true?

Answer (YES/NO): NO